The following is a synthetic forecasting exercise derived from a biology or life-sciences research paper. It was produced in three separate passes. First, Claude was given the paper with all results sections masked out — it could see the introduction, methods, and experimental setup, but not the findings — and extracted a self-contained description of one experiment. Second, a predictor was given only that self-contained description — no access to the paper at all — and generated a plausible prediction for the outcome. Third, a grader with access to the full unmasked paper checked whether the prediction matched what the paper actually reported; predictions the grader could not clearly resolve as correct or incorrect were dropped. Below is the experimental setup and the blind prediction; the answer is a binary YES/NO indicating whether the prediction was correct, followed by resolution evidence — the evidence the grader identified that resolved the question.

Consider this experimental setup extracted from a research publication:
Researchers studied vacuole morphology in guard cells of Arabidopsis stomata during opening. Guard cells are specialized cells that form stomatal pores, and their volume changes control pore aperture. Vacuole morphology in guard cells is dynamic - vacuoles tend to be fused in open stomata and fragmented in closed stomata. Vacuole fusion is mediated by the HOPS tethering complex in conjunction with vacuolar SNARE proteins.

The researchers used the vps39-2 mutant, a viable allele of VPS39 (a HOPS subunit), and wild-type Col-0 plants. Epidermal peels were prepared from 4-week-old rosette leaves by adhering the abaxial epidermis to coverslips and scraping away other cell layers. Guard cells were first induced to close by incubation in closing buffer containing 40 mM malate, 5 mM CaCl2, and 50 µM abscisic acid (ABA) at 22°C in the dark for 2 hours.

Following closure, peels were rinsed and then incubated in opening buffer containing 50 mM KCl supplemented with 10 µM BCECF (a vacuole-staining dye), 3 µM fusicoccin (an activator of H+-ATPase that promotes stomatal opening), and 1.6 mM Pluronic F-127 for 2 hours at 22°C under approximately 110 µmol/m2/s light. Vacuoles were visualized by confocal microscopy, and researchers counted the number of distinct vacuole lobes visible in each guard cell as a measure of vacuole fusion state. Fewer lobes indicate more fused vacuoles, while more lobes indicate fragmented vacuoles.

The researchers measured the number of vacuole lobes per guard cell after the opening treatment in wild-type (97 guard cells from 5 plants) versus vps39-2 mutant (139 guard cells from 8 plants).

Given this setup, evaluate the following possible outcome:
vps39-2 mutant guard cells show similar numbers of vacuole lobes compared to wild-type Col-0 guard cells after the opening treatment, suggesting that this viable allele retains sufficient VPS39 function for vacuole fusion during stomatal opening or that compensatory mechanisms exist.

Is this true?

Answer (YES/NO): NO